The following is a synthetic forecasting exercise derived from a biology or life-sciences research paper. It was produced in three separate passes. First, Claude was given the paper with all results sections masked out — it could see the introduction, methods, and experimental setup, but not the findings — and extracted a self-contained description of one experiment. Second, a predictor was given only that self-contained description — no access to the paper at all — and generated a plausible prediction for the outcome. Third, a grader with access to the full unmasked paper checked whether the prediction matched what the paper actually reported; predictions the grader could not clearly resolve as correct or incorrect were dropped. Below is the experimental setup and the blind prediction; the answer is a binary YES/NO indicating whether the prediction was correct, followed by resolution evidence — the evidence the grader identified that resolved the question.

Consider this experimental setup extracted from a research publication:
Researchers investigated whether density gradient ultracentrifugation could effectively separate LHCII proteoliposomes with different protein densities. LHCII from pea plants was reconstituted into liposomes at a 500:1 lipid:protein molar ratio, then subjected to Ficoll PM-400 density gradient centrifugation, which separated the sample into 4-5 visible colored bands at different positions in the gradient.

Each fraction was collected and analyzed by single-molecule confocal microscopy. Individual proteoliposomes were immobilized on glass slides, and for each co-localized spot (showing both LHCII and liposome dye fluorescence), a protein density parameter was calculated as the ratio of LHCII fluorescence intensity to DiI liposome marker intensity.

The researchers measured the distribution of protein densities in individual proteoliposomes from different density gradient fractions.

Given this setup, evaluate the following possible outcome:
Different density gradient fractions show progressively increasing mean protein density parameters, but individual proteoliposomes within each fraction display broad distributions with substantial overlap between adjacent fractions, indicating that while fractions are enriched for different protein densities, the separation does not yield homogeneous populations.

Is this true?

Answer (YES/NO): YES